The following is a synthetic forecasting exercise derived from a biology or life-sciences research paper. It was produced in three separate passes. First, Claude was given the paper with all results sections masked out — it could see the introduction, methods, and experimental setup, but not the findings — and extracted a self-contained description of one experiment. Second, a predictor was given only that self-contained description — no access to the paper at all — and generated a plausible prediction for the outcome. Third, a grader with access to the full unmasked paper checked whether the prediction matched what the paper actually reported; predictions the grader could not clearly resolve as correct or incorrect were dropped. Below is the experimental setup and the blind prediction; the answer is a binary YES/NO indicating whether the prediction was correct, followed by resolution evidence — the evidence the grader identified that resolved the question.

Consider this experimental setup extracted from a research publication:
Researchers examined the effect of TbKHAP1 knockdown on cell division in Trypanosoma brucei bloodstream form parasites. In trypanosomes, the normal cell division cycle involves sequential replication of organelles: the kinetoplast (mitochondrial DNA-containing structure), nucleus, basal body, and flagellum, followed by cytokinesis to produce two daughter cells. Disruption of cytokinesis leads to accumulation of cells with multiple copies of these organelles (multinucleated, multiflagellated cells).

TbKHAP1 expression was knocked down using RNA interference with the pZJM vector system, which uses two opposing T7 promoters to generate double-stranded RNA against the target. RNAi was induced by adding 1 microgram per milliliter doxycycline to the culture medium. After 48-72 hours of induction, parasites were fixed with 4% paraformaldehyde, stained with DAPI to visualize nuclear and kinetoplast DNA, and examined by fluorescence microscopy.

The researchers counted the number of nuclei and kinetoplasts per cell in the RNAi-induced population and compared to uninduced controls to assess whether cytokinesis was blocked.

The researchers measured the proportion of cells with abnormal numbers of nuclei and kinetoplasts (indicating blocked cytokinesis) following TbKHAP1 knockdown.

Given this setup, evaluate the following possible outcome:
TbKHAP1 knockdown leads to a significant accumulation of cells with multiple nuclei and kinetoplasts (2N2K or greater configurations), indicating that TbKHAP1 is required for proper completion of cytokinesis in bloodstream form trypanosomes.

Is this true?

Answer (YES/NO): YES